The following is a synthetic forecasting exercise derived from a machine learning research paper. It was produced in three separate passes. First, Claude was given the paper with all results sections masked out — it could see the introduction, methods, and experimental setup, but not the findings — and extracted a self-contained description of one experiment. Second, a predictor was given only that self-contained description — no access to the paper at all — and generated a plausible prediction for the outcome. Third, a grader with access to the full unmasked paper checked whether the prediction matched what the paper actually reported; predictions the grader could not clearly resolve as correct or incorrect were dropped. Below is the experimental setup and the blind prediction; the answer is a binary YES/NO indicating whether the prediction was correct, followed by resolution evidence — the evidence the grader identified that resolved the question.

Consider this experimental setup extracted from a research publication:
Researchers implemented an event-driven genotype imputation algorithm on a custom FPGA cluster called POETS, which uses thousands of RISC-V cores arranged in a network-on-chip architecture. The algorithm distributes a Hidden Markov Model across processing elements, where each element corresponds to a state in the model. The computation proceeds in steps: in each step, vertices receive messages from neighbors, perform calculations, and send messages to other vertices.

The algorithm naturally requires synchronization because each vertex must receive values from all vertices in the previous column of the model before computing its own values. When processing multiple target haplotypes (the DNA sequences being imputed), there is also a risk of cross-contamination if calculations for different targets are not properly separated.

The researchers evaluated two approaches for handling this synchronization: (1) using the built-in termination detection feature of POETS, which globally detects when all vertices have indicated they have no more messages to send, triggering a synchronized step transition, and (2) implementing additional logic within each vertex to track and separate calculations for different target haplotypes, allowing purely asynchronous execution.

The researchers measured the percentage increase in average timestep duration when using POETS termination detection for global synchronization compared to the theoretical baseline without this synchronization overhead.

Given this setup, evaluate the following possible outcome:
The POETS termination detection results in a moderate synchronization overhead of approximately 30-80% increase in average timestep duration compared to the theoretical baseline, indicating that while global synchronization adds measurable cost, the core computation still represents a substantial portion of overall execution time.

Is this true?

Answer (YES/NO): NO